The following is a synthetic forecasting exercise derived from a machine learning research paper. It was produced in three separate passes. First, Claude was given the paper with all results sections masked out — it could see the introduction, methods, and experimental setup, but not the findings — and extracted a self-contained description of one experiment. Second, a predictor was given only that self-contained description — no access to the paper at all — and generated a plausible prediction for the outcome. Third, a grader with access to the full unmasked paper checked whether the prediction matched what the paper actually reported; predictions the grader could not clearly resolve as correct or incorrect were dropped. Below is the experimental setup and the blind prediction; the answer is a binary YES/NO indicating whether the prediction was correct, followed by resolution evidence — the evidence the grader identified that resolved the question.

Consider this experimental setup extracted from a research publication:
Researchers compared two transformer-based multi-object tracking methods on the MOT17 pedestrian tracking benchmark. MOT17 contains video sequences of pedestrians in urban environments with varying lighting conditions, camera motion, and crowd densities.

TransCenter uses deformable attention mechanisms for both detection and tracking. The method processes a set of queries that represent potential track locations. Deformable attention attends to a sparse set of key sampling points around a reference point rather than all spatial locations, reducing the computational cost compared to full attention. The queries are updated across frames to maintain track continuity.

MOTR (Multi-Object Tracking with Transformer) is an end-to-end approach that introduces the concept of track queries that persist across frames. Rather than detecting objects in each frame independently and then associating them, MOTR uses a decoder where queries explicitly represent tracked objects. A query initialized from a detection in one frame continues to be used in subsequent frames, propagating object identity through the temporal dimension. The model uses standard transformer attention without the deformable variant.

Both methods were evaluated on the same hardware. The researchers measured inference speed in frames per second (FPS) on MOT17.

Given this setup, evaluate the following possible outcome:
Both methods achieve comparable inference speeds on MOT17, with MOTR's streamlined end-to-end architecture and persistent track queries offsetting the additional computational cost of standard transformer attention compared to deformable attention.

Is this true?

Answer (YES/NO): NO